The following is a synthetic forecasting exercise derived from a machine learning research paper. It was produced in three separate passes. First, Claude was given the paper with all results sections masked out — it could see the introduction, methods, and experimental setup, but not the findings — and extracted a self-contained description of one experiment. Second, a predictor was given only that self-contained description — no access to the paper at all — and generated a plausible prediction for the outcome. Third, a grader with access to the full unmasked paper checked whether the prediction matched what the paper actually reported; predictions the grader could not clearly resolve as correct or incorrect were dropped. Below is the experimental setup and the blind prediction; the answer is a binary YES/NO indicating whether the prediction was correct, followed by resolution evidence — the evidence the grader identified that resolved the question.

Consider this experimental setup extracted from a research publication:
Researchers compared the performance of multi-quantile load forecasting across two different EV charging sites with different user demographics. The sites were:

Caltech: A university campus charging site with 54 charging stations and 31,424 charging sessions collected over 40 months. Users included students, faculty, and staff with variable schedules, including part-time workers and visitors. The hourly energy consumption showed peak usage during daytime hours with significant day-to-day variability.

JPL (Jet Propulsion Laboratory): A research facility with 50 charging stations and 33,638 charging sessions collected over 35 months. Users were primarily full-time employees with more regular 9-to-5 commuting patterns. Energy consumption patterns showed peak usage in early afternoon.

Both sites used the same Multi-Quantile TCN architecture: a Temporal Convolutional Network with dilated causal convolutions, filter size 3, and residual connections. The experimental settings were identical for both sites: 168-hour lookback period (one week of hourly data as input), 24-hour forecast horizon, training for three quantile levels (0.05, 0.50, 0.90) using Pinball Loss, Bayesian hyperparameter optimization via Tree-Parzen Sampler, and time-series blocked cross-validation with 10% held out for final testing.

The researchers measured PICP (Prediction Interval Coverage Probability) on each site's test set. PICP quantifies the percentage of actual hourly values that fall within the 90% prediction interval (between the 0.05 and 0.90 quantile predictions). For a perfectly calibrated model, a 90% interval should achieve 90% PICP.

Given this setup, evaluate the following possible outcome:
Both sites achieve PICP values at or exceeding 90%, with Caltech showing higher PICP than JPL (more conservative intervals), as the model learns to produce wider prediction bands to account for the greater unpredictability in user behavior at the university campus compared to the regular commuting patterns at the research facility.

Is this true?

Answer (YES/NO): NO